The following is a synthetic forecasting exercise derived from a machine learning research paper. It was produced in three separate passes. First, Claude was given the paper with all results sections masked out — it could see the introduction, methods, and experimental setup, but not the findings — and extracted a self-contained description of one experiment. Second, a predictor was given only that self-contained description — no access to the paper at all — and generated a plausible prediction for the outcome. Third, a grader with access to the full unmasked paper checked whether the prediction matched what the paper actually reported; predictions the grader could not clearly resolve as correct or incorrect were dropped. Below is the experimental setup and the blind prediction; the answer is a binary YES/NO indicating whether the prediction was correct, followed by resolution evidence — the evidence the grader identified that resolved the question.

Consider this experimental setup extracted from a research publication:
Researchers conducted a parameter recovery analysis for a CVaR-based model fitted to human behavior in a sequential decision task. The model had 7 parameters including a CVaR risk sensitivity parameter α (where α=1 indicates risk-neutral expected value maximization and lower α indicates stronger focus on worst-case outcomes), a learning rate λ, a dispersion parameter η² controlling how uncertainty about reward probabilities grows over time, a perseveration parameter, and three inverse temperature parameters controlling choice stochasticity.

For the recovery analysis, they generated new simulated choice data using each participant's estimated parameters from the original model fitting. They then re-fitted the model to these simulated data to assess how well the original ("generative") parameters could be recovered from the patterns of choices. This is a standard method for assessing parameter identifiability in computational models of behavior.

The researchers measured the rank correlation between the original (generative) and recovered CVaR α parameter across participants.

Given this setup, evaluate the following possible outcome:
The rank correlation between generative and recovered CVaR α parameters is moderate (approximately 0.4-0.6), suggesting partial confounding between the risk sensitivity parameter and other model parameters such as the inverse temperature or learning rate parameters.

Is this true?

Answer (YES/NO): NO